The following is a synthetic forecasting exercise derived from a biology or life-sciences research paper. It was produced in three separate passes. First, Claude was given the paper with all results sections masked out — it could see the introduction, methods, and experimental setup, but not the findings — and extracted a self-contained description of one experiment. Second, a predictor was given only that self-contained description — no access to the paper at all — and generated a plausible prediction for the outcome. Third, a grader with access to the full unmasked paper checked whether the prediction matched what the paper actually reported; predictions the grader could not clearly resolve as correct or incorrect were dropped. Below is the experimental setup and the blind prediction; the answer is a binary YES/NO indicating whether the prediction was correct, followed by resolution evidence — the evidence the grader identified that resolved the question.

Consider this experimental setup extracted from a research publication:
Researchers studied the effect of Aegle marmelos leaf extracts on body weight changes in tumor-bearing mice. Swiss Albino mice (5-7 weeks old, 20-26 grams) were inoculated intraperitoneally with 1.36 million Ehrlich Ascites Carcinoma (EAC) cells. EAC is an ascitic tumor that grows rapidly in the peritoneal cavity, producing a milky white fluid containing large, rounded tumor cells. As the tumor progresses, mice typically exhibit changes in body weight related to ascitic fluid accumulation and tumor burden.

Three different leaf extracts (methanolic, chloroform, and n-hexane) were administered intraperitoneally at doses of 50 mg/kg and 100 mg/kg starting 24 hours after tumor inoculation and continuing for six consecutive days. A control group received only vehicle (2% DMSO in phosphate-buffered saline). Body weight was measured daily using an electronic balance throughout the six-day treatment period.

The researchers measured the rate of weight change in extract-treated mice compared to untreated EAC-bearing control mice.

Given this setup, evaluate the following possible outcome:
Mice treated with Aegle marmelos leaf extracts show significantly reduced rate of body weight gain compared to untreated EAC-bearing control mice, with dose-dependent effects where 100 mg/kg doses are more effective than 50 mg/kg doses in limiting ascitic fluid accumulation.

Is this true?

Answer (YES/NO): NO